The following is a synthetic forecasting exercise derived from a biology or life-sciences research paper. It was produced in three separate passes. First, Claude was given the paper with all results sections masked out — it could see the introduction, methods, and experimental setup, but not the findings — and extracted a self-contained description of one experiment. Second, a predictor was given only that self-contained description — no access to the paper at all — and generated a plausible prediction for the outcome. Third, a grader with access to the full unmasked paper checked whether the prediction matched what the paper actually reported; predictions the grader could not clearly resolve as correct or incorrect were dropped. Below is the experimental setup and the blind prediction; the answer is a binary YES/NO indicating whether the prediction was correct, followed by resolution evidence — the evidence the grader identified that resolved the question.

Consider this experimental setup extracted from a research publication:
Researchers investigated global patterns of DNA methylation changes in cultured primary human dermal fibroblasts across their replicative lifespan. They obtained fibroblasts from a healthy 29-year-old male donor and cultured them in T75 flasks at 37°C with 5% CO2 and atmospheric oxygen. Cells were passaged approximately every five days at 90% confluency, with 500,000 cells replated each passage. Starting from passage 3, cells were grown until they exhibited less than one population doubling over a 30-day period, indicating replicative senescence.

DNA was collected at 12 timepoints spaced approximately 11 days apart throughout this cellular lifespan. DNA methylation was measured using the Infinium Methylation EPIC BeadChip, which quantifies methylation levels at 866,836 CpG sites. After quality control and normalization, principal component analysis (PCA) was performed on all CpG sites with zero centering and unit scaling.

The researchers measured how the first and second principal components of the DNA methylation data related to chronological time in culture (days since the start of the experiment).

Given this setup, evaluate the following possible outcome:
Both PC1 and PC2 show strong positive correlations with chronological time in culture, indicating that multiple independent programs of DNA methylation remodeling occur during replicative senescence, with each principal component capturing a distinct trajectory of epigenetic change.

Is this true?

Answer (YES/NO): NO